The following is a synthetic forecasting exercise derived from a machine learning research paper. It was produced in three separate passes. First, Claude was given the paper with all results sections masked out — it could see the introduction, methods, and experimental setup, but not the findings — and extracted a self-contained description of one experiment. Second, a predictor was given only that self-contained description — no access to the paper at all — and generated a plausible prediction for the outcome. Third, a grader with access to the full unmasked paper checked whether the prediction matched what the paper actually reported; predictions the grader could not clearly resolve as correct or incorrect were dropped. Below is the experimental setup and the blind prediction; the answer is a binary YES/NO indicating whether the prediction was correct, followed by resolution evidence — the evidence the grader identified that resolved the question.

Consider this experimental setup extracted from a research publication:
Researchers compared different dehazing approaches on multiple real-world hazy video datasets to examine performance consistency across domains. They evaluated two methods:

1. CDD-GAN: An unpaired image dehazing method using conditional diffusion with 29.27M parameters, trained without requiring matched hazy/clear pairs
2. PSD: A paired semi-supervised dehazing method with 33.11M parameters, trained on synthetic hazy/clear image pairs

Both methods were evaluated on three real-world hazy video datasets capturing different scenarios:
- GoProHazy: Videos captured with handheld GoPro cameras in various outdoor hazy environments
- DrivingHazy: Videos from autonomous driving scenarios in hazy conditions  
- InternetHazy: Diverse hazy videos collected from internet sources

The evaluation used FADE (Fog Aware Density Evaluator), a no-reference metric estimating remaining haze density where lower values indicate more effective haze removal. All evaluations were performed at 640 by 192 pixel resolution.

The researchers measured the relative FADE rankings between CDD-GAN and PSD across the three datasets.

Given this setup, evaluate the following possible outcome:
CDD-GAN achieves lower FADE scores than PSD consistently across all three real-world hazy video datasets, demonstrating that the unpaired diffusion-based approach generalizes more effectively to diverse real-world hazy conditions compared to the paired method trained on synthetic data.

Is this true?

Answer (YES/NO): NO